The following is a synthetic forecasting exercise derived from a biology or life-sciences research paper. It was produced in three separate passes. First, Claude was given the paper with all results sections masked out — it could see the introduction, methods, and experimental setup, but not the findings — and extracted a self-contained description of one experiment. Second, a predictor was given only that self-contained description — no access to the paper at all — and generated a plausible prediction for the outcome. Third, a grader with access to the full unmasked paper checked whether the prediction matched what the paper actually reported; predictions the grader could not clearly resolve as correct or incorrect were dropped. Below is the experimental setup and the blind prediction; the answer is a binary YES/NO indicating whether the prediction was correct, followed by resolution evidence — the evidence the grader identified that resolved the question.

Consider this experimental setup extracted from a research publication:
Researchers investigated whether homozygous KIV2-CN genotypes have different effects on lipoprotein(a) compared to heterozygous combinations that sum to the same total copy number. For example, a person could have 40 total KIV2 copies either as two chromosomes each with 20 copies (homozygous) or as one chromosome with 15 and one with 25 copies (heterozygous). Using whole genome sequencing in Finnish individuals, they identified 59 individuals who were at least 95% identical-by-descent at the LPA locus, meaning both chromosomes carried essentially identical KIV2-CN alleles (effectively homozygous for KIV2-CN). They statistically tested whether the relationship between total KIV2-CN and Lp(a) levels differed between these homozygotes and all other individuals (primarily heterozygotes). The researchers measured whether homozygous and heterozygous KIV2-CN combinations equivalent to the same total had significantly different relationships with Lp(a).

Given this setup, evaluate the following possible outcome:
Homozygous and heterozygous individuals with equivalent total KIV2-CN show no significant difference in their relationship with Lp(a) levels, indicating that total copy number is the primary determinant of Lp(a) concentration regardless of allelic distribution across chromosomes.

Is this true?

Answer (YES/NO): YES